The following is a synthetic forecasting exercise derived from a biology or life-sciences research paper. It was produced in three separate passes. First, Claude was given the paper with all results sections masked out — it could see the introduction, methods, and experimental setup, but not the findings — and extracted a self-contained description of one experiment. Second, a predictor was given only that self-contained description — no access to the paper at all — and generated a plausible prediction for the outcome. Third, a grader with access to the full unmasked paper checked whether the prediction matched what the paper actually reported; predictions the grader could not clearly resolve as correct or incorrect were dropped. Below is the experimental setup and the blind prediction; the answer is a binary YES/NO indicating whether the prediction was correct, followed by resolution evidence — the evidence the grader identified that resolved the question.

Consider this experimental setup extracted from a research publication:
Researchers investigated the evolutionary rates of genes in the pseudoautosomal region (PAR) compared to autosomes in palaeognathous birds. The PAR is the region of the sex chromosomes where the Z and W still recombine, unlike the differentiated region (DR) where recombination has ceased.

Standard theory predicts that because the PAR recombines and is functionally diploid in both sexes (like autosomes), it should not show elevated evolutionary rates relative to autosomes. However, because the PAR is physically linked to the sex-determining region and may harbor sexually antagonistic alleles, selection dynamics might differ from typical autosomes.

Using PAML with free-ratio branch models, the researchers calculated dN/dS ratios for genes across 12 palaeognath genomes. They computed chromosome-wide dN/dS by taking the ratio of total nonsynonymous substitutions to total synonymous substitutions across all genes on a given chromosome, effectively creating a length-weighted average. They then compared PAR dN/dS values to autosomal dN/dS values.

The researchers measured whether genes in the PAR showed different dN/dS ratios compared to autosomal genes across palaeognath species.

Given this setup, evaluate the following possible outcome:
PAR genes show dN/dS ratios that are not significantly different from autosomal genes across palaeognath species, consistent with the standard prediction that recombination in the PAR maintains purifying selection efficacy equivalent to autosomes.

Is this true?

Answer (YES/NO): NO